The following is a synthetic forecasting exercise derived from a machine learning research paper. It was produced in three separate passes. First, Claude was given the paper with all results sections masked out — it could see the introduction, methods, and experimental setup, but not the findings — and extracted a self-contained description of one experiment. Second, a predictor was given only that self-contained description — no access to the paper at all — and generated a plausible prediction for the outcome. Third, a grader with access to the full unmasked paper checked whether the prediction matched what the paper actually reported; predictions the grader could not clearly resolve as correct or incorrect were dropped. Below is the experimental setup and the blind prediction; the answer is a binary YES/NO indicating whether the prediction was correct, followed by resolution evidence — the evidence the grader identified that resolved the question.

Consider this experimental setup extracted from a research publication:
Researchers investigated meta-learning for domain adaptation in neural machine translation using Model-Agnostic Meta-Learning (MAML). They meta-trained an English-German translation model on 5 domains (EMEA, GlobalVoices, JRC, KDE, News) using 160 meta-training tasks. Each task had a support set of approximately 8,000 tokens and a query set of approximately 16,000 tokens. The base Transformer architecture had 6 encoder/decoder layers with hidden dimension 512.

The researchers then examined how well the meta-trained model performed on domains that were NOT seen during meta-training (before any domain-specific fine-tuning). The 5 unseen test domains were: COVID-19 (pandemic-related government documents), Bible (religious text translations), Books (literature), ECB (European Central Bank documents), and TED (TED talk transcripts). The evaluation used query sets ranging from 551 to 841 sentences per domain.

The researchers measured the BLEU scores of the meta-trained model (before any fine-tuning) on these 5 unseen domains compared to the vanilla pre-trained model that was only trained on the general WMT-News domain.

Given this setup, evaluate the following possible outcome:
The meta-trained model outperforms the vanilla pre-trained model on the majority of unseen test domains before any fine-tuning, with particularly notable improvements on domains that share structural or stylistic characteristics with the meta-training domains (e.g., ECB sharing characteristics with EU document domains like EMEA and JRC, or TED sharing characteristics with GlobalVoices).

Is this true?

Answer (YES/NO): NO